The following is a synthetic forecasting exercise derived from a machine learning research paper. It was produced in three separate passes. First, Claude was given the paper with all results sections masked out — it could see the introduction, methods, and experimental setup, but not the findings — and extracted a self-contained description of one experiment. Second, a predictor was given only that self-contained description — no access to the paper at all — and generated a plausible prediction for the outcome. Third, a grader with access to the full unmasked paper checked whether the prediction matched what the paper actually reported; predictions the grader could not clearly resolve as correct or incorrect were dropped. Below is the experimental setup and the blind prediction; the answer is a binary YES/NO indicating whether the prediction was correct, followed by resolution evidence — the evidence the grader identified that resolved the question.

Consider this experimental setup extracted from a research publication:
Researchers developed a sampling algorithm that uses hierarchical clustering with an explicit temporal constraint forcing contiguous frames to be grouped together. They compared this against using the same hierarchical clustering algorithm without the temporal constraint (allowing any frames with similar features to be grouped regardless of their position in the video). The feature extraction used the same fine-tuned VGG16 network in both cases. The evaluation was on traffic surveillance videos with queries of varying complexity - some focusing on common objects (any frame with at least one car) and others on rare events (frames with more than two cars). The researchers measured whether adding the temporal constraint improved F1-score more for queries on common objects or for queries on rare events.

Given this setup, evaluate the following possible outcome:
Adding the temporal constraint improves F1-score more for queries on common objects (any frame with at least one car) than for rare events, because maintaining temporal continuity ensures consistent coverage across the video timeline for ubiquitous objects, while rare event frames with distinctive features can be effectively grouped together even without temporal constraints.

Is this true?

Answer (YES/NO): NO